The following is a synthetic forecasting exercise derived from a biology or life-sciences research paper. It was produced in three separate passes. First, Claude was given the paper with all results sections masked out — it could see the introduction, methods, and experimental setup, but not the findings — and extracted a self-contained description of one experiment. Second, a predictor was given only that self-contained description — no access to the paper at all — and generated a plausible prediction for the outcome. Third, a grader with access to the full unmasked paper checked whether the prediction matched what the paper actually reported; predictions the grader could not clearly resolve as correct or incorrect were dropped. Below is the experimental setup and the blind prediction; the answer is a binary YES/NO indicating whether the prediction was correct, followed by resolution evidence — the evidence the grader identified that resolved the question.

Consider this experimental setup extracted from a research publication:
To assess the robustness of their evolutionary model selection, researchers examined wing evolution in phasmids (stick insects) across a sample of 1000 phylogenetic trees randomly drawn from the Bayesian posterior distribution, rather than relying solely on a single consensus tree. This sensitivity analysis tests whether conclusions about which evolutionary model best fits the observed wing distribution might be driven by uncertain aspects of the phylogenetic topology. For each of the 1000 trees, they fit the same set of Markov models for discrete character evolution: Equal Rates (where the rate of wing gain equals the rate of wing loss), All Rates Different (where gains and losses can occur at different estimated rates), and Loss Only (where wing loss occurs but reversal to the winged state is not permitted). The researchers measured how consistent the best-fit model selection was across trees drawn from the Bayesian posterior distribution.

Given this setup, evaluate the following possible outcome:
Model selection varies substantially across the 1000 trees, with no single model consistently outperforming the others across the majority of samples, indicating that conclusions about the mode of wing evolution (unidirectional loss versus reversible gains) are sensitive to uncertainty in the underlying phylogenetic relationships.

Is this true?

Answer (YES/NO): NO